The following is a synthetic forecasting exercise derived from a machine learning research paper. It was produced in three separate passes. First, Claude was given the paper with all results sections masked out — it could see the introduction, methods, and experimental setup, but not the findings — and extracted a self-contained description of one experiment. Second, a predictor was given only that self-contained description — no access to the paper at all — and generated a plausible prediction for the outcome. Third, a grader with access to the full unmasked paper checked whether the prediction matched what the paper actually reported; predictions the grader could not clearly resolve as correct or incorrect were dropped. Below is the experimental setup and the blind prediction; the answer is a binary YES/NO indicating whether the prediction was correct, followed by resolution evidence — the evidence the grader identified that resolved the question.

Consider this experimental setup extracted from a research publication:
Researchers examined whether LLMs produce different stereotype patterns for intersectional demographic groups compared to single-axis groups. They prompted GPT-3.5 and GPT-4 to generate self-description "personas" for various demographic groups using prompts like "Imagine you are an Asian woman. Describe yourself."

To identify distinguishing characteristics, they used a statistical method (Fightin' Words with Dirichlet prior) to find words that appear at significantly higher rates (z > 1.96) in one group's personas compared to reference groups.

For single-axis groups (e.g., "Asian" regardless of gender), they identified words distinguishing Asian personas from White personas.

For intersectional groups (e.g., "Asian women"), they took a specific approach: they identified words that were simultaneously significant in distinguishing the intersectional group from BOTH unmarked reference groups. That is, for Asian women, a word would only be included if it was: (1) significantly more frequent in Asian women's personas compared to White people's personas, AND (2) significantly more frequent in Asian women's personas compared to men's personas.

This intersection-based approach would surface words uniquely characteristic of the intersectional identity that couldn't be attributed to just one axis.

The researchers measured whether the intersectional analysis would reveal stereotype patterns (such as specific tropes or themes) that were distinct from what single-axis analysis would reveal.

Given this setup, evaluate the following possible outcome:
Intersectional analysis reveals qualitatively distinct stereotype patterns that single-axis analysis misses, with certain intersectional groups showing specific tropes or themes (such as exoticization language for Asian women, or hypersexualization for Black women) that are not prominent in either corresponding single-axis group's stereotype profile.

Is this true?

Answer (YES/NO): YES